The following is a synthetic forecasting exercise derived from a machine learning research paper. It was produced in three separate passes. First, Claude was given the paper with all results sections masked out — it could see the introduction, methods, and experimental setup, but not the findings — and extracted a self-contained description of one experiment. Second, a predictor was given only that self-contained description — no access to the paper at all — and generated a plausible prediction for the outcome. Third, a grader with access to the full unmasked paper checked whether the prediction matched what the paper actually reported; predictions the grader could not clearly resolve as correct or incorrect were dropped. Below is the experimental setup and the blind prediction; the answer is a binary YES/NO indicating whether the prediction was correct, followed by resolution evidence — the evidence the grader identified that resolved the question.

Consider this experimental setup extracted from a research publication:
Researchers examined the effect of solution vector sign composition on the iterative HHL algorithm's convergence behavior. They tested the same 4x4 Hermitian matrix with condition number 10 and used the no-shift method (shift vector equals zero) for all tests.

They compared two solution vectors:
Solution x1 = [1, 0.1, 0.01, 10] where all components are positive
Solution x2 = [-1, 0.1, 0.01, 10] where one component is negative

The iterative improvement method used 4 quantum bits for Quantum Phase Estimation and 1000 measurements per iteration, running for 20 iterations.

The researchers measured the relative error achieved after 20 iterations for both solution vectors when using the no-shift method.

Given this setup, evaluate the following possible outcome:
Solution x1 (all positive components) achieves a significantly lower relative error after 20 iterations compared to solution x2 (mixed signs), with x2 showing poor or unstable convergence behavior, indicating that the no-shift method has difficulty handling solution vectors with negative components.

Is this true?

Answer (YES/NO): YES